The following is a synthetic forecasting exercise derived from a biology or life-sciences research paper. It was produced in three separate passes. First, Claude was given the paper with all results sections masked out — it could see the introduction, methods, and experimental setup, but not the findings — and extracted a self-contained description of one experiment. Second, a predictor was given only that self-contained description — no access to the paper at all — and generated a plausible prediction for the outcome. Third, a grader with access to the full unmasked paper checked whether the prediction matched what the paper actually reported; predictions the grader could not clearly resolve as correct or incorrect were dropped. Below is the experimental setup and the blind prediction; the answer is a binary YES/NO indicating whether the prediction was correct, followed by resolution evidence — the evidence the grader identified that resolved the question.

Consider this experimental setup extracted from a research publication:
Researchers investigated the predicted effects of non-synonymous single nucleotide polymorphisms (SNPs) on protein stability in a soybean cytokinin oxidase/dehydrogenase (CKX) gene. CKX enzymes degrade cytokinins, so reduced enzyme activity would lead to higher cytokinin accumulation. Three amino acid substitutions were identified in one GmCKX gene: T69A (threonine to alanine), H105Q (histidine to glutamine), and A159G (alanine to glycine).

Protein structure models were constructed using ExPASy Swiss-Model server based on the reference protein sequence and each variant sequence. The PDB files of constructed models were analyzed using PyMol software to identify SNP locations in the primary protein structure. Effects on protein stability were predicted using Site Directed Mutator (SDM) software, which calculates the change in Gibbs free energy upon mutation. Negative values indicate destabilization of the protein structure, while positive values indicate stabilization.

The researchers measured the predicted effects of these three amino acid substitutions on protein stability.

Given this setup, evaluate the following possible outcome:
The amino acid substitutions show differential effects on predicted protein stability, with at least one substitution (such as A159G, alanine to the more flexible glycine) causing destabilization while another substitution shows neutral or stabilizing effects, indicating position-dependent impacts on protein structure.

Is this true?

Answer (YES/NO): NO